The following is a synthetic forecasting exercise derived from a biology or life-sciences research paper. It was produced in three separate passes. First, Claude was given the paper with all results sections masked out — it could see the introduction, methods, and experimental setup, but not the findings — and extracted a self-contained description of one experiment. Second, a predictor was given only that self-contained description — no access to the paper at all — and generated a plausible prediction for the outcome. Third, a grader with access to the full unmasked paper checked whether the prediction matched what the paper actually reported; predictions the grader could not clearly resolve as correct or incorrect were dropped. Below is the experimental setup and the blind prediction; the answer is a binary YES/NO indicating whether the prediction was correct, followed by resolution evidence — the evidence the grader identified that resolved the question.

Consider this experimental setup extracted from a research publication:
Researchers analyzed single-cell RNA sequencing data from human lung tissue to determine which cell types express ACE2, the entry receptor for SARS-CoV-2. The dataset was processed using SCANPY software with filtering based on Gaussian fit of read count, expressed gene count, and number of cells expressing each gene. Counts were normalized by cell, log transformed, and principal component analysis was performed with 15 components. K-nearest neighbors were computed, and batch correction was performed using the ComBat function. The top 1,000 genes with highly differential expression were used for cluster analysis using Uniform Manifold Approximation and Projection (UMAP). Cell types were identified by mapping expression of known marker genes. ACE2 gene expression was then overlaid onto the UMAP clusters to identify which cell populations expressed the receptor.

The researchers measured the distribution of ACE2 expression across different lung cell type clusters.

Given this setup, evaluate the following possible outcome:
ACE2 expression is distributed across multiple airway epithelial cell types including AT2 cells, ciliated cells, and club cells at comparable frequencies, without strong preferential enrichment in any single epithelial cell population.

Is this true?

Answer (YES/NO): NO